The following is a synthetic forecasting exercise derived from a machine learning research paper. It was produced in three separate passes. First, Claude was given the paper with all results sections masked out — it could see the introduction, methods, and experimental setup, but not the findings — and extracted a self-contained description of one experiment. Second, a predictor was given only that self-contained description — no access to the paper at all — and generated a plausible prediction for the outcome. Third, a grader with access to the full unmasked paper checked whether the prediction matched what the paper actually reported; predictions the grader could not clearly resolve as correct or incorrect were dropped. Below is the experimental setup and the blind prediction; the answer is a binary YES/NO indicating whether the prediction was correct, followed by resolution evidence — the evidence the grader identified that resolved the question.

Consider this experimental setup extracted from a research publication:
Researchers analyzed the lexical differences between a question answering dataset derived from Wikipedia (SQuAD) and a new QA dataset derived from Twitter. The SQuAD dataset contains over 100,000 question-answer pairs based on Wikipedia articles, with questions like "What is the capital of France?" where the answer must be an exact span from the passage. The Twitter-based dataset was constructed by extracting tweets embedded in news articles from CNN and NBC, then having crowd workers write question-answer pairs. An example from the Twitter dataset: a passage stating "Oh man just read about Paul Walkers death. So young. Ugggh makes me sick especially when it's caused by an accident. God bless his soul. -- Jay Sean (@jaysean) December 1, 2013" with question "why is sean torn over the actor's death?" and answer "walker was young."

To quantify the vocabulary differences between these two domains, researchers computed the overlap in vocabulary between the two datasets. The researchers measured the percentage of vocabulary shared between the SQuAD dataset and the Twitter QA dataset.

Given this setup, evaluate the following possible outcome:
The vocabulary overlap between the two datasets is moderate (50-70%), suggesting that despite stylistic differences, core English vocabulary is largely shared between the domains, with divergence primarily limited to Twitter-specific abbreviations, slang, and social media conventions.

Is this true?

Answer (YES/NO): NO